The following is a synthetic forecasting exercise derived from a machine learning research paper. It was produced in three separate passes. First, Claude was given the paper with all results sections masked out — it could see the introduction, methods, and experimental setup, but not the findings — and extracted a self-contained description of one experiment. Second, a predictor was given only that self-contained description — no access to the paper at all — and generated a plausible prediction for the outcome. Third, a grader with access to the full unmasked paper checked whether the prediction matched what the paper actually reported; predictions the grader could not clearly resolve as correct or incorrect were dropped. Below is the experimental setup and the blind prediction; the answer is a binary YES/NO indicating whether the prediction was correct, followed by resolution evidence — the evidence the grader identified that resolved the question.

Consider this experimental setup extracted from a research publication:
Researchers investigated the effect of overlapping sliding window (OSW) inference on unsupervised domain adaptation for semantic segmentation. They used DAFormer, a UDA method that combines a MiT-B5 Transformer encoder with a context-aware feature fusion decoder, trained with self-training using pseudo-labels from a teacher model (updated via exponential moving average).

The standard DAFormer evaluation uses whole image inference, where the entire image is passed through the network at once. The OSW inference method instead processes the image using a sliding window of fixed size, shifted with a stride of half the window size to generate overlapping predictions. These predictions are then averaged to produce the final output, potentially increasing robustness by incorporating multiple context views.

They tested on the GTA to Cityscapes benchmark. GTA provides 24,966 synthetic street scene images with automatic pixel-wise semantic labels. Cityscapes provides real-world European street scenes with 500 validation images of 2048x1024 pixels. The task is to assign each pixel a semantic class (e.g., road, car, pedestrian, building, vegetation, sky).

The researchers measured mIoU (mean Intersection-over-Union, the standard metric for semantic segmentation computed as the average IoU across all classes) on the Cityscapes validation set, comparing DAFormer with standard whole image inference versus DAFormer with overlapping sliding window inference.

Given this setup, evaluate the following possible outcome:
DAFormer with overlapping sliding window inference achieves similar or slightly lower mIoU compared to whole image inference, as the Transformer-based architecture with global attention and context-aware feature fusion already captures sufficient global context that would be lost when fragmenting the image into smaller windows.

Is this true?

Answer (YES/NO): NO